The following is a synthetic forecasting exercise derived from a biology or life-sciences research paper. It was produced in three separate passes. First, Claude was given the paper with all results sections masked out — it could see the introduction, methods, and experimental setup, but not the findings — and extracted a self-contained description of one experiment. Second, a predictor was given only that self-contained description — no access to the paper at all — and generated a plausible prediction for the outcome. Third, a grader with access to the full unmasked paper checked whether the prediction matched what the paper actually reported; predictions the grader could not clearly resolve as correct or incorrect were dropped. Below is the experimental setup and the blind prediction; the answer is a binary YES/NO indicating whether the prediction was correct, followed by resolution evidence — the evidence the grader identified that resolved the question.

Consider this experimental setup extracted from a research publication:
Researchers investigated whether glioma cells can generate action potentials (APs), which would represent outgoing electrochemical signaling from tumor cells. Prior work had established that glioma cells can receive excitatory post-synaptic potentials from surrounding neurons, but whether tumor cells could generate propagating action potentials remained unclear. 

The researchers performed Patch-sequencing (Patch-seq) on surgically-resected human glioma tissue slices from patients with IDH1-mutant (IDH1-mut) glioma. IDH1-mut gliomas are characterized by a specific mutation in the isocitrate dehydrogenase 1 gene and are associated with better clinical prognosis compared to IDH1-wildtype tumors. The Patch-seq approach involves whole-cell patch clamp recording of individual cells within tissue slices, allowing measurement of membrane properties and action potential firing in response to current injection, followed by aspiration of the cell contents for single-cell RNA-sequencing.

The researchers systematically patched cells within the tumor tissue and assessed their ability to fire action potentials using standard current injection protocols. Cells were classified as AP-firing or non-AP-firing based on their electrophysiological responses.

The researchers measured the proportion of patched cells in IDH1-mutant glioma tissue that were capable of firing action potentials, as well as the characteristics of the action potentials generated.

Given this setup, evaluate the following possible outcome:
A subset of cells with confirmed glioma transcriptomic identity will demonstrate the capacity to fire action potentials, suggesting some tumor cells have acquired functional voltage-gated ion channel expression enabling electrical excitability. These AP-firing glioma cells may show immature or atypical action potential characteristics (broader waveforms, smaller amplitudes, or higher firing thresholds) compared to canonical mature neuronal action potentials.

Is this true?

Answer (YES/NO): YES